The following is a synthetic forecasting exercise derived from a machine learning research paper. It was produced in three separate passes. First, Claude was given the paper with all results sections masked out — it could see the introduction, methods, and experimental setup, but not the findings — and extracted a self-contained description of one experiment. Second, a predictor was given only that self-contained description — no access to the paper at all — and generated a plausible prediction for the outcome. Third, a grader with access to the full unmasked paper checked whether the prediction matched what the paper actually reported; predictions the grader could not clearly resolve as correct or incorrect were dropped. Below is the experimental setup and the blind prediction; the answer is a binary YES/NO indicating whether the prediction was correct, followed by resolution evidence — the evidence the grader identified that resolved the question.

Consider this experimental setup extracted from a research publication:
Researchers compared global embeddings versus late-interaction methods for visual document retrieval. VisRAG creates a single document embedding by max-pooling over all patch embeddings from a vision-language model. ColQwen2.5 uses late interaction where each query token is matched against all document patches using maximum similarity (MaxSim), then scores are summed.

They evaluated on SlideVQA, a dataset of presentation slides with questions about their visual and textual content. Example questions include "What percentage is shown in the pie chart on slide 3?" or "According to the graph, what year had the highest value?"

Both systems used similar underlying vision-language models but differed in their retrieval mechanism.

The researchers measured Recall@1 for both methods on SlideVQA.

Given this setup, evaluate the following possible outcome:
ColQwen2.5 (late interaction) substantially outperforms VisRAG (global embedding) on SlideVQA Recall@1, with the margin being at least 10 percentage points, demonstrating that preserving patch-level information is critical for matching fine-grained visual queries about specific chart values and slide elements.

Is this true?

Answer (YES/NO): NO